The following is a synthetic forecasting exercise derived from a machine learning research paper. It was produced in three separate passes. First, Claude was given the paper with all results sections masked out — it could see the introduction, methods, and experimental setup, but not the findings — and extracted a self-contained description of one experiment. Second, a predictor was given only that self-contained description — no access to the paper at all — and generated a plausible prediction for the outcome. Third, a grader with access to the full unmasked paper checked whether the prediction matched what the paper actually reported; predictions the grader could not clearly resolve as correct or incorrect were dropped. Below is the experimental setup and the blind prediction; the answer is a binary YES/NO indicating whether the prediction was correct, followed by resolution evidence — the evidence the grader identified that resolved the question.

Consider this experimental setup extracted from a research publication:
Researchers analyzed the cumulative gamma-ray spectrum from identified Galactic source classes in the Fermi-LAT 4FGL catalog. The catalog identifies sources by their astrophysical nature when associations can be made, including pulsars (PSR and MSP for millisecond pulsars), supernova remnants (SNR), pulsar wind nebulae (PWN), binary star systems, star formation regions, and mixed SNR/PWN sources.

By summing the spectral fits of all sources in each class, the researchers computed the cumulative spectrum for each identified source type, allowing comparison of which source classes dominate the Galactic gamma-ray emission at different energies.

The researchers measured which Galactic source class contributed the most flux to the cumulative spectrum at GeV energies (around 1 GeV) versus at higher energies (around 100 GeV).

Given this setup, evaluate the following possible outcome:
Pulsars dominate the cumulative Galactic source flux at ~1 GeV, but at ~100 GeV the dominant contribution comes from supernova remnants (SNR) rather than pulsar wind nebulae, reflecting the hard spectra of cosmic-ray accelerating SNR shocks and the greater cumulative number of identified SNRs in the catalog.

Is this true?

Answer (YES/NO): NO